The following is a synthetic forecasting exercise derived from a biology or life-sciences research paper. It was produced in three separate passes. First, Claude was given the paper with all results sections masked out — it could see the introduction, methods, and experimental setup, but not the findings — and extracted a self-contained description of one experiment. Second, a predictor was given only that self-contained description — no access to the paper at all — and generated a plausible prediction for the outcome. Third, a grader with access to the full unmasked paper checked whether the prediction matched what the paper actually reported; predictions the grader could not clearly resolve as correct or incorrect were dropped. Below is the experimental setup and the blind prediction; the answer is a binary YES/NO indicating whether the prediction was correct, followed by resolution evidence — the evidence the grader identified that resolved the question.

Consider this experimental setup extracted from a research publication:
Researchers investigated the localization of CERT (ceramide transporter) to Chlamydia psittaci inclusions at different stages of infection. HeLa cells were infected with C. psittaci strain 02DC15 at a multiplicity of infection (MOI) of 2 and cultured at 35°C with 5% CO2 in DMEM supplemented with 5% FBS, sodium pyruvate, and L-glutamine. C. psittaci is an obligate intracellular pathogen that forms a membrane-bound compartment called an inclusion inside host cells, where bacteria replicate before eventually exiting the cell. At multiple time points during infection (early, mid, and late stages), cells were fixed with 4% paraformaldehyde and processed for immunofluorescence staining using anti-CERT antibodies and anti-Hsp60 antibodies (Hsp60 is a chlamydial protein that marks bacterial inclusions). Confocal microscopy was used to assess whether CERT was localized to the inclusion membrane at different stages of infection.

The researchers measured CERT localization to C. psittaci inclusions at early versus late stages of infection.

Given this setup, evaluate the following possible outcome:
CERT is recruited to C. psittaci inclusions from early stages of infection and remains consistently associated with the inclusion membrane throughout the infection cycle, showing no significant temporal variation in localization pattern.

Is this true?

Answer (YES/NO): NO